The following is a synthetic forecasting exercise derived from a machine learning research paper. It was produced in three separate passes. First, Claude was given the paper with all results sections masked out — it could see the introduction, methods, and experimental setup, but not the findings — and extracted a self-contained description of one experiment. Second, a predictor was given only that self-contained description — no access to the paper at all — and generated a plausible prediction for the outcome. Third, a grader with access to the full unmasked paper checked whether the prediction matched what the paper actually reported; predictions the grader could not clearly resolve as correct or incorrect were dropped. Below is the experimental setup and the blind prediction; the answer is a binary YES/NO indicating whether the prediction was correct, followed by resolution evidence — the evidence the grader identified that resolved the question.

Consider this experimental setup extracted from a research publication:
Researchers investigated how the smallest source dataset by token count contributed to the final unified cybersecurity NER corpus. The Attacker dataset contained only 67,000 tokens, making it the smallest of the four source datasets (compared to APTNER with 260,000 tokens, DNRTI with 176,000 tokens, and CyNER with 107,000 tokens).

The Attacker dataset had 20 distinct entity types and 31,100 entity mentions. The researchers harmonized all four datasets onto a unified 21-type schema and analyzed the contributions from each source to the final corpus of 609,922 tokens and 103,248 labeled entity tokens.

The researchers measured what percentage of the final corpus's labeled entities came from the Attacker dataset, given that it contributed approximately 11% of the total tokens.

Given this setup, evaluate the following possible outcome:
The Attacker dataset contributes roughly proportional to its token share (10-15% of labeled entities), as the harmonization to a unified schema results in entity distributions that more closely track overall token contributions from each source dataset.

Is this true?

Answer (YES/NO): NO